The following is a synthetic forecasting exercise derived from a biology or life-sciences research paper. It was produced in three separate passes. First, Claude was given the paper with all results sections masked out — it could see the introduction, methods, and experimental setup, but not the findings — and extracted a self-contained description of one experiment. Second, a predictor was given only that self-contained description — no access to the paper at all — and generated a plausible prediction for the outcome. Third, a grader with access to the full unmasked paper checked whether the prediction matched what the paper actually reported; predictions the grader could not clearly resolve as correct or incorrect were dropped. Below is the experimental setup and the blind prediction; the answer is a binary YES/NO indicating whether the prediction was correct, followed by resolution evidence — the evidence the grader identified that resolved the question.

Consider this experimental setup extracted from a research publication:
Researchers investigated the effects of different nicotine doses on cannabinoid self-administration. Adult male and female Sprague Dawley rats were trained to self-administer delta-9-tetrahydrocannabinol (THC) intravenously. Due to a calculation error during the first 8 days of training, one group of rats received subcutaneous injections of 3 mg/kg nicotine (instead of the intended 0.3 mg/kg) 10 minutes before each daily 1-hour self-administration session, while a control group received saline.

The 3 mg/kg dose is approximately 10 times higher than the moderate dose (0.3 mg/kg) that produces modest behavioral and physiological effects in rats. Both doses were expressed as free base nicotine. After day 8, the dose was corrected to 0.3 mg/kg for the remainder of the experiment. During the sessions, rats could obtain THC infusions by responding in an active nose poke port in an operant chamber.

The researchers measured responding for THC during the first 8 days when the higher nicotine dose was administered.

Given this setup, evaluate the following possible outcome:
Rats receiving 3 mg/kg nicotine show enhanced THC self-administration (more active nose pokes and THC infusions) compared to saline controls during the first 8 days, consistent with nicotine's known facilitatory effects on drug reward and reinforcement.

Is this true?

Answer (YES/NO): NO